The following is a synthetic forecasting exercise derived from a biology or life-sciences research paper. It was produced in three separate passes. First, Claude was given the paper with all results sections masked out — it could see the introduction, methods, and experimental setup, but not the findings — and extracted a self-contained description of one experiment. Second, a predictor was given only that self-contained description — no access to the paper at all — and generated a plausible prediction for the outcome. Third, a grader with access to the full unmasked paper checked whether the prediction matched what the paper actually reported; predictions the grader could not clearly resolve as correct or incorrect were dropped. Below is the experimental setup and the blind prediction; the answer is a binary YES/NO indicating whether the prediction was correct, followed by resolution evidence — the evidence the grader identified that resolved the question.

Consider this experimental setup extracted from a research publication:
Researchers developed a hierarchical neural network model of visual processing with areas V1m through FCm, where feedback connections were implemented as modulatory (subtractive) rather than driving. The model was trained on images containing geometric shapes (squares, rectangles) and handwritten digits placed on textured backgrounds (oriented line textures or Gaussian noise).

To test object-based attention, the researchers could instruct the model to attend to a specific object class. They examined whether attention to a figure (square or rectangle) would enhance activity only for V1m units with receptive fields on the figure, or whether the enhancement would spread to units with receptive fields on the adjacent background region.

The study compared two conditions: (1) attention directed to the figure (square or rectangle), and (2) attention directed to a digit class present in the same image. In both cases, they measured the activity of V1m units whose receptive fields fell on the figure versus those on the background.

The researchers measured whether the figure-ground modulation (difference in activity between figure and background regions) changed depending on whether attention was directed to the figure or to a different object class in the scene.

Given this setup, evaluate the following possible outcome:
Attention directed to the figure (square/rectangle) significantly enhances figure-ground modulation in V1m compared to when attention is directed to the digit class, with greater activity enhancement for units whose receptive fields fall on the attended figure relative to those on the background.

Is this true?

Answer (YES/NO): YES